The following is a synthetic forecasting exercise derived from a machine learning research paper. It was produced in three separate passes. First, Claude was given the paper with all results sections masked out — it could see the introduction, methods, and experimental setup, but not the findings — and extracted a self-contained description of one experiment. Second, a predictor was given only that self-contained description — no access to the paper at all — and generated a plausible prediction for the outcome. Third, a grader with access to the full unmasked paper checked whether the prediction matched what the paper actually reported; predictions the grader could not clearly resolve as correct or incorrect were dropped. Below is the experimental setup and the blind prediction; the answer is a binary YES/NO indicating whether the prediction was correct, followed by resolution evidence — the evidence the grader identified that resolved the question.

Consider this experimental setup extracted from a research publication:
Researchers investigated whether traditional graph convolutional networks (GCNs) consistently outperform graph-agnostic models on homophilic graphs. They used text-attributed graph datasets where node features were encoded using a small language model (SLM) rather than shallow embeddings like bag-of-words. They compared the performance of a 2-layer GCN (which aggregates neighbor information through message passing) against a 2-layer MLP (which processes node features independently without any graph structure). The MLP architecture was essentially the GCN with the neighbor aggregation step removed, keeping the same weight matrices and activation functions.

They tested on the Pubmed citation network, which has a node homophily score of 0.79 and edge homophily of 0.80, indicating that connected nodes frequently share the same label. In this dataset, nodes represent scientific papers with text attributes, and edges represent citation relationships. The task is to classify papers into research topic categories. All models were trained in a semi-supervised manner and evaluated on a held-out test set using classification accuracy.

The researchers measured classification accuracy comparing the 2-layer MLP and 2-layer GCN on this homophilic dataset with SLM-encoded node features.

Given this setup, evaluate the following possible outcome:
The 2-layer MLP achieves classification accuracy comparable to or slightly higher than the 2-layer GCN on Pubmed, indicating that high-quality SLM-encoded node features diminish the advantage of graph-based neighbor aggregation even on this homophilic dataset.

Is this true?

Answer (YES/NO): YES